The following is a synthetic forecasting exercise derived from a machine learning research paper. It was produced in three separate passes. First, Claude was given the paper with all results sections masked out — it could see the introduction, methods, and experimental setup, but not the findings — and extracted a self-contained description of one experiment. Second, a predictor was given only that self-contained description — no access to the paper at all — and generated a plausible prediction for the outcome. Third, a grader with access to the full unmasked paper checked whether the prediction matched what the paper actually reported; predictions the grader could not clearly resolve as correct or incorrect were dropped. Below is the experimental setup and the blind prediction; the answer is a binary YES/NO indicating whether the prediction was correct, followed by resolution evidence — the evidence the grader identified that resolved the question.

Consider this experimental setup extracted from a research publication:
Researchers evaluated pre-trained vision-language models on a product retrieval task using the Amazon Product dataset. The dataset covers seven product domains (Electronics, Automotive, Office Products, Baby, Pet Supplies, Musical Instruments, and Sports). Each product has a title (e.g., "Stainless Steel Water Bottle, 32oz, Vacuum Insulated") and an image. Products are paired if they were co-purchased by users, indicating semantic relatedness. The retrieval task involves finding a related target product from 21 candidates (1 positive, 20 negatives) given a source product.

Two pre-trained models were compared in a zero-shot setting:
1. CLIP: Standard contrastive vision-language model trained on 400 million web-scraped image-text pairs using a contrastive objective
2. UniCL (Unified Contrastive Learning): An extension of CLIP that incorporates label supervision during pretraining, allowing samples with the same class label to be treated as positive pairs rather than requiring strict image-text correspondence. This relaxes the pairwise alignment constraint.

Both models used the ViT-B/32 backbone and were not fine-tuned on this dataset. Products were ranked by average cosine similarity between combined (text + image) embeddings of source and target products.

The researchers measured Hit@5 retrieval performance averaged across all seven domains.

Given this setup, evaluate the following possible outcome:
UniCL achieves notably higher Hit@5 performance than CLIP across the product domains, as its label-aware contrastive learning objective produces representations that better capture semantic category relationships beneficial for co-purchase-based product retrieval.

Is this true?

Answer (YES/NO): NO